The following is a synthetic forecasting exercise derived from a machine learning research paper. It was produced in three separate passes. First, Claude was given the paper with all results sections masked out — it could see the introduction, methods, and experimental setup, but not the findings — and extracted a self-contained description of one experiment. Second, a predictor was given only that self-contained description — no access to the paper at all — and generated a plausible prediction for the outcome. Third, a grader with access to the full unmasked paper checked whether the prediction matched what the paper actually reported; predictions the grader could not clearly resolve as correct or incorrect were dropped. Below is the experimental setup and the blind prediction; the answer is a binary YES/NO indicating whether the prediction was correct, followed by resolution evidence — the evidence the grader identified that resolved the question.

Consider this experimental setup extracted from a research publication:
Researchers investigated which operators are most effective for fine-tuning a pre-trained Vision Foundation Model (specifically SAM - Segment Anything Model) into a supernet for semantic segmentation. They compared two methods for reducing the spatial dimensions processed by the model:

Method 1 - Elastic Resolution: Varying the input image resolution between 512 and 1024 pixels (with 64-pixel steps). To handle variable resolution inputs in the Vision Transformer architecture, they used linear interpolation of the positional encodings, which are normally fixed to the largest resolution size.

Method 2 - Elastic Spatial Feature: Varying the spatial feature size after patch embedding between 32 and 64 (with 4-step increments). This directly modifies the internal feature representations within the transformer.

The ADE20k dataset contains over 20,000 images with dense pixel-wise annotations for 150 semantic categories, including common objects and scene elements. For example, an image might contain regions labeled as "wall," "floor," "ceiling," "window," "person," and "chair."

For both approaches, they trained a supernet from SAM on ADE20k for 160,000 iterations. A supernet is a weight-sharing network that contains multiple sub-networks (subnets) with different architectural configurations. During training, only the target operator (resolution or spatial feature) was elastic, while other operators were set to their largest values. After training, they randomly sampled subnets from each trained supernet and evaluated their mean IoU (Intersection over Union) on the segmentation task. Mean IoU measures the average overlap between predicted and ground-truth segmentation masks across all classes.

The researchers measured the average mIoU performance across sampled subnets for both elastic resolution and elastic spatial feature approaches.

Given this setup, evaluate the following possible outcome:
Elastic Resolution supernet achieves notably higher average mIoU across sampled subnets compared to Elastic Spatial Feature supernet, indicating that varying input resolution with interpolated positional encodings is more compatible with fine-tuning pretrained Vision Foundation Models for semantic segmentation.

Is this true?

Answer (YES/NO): YES